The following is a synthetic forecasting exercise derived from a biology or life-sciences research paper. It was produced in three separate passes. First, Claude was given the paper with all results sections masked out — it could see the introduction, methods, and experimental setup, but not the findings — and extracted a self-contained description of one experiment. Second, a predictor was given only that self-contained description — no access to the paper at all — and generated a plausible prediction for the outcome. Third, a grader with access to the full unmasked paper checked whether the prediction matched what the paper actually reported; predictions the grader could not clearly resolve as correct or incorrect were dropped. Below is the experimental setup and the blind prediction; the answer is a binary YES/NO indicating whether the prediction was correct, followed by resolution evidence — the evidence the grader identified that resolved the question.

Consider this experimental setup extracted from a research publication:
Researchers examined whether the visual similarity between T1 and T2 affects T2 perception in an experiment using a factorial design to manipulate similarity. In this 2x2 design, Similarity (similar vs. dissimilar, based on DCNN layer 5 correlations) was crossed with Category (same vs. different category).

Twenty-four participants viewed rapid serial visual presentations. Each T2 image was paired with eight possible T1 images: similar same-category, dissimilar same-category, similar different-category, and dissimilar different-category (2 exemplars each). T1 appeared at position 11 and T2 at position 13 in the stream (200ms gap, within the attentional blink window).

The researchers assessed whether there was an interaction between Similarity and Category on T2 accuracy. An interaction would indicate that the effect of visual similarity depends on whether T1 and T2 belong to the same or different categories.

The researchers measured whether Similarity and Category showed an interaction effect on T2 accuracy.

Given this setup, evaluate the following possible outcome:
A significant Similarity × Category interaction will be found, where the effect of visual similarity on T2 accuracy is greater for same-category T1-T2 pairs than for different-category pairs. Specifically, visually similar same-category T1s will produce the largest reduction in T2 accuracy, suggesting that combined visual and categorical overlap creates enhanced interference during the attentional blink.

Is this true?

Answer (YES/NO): NO